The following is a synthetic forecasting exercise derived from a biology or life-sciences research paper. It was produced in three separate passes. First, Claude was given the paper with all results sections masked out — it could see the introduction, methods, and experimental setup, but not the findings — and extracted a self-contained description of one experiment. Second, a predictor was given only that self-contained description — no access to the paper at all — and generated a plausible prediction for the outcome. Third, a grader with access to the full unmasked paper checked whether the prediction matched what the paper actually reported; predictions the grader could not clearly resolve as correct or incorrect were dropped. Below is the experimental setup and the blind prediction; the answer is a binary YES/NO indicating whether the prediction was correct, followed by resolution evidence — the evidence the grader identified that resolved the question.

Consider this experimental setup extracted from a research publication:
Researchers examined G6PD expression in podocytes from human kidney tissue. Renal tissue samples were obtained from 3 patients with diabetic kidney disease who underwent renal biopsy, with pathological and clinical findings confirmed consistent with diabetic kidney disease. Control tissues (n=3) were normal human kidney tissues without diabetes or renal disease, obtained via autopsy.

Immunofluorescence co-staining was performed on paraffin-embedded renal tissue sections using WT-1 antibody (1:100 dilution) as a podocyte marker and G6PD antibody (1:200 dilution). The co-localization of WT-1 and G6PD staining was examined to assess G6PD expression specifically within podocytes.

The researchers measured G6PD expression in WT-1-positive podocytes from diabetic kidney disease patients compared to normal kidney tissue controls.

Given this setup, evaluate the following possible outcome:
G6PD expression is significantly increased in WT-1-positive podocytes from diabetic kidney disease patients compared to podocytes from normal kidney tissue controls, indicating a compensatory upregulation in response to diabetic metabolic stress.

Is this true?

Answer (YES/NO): NO